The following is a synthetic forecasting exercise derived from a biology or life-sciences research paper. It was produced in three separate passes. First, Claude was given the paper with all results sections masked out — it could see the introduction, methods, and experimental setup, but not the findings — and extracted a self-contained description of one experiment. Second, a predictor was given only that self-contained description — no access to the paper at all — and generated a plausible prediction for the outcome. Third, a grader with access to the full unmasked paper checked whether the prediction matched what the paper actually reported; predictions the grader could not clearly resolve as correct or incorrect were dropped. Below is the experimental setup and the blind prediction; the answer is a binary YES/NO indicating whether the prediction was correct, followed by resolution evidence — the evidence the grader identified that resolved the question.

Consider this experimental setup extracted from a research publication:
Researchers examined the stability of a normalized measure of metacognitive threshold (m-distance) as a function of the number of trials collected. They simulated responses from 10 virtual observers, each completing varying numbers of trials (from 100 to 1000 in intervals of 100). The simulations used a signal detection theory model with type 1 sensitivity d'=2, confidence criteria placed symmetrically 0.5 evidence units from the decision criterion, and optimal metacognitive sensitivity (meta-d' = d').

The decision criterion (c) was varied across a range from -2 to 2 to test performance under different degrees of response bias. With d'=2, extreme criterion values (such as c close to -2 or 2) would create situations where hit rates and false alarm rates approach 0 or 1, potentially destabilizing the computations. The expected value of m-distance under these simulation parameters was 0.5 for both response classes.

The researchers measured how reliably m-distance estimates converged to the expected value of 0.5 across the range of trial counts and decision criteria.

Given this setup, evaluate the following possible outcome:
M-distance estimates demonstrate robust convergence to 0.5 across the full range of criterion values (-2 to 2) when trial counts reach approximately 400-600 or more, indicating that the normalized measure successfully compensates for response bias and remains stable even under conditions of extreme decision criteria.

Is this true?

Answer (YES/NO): NO